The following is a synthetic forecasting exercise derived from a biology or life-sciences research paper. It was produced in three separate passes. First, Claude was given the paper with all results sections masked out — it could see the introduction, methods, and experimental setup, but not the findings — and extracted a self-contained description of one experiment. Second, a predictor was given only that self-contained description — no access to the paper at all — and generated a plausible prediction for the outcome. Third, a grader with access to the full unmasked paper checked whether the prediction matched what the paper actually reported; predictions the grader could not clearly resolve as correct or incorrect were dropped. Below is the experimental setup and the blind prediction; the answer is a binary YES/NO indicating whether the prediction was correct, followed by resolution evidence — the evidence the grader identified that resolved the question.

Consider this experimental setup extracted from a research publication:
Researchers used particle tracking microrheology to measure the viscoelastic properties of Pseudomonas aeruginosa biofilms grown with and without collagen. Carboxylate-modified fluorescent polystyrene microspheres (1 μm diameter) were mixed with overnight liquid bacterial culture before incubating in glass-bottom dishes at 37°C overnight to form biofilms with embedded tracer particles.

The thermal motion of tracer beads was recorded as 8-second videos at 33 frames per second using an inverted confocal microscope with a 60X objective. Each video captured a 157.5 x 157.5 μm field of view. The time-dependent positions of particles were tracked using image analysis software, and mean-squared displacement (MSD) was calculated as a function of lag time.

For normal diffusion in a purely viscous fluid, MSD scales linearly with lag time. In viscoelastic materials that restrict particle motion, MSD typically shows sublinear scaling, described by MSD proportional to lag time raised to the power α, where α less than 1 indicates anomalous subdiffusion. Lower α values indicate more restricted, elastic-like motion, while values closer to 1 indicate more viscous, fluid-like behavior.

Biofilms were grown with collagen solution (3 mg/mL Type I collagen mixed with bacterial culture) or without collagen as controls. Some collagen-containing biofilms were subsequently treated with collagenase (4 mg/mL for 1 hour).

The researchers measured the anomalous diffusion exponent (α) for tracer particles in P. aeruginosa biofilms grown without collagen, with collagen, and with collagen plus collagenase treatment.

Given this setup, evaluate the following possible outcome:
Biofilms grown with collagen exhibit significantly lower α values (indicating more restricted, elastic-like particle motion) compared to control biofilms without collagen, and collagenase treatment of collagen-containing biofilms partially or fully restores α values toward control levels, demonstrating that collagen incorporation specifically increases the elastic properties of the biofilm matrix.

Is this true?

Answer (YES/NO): YES